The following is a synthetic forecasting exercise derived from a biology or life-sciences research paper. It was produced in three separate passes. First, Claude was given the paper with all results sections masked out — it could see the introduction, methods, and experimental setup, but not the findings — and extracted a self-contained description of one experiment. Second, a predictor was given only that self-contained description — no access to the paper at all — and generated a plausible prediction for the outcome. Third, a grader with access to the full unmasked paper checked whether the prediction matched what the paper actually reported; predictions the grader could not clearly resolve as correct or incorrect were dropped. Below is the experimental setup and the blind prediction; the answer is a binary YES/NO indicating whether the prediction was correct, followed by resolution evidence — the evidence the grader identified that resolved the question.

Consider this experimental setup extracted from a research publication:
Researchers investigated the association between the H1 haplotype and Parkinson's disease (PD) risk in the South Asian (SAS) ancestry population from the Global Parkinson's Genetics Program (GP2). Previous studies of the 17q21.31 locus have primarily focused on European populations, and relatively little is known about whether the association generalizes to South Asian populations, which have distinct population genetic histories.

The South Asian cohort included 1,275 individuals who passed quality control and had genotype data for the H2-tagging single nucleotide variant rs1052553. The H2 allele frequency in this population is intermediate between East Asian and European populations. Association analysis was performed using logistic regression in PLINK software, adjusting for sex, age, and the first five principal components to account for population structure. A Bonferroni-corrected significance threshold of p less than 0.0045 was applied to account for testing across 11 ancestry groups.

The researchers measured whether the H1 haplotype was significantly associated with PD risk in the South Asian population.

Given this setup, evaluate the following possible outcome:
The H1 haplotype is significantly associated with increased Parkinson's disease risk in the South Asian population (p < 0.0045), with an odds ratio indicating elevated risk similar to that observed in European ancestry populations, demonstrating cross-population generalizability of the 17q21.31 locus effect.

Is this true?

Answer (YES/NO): NO